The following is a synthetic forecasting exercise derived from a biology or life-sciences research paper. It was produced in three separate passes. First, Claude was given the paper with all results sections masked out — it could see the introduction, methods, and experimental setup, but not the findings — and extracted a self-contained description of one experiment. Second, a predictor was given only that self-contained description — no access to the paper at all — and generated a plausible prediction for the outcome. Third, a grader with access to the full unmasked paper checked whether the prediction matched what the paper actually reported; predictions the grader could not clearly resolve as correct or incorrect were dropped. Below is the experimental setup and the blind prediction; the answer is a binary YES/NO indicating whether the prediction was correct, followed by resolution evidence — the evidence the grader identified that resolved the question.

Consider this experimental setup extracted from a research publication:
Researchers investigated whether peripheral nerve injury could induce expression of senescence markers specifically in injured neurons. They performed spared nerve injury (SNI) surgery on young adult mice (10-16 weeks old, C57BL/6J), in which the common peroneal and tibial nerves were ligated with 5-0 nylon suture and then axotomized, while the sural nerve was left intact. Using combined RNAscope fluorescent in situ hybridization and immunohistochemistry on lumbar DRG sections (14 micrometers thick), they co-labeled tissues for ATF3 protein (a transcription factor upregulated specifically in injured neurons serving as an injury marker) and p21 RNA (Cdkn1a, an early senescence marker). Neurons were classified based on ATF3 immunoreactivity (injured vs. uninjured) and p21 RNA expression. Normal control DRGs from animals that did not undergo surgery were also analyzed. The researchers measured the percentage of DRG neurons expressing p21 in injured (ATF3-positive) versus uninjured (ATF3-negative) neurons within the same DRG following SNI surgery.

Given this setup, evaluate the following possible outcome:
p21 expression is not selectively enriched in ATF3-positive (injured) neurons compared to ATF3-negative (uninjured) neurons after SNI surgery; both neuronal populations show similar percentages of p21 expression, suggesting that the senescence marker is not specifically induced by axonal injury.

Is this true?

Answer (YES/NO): NO